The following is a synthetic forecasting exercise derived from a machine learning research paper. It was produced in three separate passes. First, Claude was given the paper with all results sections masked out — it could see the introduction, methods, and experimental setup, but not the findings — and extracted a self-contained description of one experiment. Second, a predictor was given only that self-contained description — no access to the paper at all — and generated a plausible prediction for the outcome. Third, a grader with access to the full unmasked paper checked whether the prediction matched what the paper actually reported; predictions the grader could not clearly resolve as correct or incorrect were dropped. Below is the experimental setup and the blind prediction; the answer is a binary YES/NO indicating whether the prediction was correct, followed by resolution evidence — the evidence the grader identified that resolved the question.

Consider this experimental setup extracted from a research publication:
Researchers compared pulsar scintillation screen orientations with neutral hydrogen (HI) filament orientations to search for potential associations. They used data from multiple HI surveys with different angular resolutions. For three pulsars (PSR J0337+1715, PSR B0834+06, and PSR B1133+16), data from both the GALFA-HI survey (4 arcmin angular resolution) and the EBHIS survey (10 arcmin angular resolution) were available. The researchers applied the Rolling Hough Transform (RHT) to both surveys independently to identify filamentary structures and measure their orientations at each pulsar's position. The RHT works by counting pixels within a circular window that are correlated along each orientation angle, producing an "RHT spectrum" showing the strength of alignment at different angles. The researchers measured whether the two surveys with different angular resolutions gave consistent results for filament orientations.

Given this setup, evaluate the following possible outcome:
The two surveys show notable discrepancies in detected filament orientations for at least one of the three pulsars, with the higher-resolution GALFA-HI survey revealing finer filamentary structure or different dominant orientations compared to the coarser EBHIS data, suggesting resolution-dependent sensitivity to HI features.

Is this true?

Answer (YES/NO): NO